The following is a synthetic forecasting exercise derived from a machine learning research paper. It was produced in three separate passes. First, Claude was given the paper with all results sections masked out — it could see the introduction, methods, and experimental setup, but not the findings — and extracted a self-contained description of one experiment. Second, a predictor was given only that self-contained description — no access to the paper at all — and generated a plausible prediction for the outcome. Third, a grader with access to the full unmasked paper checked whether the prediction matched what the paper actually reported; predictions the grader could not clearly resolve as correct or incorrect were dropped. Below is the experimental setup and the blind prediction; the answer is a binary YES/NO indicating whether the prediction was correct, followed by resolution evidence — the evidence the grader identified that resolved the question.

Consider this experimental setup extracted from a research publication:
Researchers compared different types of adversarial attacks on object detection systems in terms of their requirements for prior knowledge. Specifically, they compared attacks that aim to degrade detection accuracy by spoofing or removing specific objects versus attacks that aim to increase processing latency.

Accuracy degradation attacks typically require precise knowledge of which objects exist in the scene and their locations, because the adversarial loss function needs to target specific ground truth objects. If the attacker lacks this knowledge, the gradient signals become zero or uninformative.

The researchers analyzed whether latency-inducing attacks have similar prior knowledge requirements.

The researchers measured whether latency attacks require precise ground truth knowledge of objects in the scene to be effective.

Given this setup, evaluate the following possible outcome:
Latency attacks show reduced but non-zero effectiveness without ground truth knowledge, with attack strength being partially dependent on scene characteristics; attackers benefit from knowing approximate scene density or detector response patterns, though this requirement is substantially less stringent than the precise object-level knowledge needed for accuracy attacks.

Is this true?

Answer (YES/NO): NO